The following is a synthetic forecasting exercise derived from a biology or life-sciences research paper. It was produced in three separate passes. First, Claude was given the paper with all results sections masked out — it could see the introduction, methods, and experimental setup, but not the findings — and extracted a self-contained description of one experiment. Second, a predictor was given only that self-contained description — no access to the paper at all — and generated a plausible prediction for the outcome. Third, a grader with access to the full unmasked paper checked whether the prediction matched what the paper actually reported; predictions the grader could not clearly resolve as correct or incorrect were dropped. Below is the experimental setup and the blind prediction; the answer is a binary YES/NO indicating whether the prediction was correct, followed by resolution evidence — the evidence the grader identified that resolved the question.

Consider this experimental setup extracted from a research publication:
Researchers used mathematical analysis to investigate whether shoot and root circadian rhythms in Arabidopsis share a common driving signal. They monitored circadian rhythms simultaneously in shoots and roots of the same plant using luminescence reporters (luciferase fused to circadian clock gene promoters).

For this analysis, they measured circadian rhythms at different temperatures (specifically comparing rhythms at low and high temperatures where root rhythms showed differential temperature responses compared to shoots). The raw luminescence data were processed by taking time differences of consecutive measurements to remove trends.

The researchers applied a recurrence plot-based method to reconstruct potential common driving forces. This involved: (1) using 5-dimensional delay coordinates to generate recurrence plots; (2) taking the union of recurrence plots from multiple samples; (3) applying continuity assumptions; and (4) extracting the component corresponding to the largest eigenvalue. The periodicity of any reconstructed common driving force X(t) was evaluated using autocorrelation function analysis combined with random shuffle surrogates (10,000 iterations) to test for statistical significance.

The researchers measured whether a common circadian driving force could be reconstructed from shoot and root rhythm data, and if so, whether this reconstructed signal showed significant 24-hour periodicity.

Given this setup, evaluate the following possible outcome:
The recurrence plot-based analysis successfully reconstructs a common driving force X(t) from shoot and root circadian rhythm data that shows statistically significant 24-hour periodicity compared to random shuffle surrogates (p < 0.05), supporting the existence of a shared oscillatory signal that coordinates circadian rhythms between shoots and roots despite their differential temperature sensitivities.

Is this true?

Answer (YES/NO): YES